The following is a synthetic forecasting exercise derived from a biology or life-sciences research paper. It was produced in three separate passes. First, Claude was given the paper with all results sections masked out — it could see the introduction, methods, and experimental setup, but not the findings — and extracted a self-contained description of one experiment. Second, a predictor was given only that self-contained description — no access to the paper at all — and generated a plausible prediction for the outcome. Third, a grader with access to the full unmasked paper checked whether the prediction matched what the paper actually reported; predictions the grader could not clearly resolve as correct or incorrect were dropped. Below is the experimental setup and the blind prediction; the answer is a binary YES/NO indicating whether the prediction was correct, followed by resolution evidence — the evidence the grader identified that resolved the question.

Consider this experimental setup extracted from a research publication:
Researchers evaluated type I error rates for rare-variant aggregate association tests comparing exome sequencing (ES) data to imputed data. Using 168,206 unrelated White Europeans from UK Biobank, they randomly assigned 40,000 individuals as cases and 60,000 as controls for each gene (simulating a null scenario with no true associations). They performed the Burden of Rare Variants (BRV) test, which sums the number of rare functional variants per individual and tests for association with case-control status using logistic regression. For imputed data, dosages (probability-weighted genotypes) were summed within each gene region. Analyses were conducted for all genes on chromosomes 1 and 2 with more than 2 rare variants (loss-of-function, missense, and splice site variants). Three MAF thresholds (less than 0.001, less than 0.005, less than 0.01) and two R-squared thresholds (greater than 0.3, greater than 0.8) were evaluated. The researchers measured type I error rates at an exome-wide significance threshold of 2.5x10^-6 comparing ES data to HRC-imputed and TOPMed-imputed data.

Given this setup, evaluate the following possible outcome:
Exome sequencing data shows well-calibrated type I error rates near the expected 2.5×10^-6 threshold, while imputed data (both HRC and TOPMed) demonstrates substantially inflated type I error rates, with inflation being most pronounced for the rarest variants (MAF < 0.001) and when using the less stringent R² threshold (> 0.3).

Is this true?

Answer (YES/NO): NO